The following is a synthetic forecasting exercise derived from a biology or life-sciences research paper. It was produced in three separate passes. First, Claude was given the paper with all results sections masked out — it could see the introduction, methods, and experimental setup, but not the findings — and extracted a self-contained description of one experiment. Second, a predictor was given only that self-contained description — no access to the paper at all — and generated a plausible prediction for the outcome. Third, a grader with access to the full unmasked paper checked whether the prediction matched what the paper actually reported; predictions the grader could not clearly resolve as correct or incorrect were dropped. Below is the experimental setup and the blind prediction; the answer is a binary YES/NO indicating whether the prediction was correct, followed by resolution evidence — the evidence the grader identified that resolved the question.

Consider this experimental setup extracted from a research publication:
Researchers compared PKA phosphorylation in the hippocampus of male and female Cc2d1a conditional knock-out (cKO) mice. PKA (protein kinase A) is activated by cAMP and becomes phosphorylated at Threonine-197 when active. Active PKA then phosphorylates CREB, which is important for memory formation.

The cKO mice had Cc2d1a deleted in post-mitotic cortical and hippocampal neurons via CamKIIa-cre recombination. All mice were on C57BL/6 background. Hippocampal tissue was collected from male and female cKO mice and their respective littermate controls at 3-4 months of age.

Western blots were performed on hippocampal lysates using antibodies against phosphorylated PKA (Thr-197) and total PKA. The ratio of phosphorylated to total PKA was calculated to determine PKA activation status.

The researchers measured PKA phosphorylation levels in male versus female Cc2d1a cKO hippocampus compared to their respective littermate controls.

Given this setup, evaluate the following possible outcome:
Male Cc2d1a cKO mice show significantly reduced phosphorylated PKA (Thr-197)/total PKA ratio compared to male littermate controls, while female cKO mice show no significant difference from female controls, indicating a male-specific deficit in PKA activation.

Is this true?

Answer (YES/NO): YES